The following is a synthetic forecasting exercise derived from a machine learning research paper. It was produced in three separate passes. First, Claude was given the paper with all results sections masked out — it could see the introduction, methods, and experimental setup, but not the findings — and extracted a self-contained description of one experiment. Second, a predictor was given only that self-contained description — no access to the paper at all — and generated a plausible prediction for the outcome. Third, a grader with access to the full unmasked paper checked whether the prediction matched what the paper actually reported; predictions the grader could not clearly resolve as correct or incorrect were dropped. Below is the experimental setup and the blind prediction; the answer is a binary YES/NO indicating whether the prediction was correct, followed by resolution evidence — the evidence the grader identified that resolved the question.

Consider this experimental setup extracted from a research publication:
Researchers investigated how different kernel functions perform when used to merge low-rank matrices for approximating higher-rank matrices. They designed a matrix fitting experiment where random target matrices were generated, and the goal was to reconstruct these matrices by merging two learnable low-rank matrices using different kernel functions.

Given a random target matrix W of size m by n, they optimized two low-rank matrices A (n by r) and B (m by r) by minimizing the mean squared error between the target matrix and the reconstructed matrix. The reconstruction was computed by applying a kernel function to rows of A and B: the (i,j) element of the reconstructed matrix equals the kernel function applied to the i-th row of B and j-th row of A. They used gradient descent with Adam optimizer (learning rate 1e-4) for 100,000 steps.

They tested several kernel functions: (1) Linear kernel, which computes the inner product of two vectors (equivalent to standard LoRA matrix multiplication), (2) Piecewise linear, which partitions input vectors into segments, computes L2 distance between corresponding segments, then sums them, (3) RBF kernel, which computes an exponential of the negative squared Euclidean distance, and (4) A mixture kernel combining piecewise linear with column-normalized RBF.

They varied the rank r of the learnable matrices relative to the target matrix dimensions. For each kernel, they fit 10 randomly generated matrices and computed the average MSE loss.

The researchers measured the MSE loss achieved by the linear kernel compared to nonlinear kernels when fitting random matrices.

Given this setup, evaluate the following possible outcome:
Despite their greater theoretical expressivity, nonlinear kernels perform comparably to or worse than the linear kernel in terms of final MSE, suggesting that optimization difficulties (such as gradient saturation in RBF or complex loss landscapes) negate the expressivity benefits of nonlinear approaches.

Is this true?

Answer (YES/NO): NO